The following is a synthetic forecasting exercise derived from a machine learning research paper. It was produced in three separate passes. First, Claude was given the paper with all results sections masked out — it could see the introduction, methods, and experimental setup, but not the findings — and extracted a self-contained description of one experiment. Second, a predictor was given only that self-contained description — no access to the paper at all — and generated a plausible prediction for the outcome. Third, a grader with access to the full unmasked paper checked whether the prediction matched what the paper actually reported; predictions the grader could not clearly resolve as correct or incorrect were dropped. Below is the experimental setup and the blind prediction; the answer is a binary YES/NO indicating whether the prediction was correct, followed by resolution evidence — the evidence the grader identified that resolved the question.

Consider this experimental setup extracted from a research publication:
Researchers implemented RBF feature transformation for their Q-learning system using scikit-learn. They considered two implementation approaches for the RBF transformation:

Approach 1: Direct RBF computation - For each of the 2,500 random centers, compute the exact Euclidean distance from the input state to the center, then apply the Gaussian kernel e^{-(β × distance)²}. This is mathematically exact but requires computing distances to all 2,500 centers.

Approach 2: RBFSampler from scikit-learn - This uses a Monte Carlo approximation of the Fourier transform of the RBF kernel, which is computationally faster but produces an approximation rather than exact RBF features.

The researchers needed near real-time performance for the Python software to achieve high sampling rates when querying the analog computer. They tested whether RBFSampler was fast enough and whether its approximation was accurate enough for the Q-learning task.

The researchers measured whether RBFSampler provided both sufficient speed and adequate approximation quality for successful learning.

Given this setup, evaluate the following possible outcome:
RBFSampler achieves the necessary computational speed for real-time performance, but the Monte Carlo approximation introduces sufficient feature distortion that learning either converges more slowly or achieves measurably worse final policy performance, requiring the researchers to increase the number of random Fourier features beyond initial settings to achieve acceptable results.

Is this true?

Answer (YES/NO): NO